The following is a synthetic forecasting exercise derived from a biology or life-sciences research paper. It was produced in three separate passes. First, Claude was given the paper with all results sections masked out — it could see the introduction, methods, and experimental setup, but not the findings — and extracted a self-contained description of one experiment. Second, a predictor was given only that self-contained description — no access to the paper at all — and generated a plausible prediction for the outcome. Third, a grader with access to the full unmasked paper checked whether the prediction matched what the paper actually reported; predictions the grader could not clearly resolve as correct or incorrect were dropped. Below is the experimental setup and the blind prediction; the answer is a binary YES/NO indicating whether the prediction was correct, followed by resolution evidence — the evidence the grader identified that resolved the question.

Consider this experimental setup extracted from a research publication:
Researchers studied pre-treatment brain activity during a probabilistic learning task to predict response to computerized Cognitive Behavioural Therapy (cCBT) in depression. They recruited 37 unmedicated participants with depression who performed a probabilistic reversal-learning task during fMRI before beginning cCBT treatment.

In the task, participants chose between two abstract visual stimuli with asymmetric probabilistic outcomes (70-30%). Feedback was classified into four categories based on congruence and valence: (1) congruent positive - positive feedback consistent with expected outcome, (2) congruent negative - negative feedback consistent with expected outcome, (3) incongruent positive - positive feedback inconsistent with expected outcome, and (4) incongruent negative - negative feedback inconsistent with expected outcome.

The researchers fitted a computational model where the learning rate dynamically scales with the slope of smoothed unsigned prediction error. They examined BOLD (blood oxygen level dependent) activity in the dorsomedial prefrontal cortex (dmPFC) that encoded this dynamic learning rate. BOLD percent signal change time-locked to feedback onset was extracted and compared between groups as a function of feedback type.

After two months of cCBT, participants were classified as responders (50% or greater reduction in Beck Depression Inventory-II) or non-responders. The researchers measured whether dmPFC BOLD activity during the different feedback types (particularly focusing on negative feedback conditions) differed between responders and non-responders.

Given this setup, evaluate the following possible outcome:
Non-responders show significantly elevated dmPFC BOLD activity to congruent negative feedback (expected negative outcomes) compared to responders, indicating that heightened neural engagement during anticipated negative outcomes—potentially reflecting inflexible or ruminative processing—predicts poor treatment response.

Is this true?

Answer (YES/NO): YES